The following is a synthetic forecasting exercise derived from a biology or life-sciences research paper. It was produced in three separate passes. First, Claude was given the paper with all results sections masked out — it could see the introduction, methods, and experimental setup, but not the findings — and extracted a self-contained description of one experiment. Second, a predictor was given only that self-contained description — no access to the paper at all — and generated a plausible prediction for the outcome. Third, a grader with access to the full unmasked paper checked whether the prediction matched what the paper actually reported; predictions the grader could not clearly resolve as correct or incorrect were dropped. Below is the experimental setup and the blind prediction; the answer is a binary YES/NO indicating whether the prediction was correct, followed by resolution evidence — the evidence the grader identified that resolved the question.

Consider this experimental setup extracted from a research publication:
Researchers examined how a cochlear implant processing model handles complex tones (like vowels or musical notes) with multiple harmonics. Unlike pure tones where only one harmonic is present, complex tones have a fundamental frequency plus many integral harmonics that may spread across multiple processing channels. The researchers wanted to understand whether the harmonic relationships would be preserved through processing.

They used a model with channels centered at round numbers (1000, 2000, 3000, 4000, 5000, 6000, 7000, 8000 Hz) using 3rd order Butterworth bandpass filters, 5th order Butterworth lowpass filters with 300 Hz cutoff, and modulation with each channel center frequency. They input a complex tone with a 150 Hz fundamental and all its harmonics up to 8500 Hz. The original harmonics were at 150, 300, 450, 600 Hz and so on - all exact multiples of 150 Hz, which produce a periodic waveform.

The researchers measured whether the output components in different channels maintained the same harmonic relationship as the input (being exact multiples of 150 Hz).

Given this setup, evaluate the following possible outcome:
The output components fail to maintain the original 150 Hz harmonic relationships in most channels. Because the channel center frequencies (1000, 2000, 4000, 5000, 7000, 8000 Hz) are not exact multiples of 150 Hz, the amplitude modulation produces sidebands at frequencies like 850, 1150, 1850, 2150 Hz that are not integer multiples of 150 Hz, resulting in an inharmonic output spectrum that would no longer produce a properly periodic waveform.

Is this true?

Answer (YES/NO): YES